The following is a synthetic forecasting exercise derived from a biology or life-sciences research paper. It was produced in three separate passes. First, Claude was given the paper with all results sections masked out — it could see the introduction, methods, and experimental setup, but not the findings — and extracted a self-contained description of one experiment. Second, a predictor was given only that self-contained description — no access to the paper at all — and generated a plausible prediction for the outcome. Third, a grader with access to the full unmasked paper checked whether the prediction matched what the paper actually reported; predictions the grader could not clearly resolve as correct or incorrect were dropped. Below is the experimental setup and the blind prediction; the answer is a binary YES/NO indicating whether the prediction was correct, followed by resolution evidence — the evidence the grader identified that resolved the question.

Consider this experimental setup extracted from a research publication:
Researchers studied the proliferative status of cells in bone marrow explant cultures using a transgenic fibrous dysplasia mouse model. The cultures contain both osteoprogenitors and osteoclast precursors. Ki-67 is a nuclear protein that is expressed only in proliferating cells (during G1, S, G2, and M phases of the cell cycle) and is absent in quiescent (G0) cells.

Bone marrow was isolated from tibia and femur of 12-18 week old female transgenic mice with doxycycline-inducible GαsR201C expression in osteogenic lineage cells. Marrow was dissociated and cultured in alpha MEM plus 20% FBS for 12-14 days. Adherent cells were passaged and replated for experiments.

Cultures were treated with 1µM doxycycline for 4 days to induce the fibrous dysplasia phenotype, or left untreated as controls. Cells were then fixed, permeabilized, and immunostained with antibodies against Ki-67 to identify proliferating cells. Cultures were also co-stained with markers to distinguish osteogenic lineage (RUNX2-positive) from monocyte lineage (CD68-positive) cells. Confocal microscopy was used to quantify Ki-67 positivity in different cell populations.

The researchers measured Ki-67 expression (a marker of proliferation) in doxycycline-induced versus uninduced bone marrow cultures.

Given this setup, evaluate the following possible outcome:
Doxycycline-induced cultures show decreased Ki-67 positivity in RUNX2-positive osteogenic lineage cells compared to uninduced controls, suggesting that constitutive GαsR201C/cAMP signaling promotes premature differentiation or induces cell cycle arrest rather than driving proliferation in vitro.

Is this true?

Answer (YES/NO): NO